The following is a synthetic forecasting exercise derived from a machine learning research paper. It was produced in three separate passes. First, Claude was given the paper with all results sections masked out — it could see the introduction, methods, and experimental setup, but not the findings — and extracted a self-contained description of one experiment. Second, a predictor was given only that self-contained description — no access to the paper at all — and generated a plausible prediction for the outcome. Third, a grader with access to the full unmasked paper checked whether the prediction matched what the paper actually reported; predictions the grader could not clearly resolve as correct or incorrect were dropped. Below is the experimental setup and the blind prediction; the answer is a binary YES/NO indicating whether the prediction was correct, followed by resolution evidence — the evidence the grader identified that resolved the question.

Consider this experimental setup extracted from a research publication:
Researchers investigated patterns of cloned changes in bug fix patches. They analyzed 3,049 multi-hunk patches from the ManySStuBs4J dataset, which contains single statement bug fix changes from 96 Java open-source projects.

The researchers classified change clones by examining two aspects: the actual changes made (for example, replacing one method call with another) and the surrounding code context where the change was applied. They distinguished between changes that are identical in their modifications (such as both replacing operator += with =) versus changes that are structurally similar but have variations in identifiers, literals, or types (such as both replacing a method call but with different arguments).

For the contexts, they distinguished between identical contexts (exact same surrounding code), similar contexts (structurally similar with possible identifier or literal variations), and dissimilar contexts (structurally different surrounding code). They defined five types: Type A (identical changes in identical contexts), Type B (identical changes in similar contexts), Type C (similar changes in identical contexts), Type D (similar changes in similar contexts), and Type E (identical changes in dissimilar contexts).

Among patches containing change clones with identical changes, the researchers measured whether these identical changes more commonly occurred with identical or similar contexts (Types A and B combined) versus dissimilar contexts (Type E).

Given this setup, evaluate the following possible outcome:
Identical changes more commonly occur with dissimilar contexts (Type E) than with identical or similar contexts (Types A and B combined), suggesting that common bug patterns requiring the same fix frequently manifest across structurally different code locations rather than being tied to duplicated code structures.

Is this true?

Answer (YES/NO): NO